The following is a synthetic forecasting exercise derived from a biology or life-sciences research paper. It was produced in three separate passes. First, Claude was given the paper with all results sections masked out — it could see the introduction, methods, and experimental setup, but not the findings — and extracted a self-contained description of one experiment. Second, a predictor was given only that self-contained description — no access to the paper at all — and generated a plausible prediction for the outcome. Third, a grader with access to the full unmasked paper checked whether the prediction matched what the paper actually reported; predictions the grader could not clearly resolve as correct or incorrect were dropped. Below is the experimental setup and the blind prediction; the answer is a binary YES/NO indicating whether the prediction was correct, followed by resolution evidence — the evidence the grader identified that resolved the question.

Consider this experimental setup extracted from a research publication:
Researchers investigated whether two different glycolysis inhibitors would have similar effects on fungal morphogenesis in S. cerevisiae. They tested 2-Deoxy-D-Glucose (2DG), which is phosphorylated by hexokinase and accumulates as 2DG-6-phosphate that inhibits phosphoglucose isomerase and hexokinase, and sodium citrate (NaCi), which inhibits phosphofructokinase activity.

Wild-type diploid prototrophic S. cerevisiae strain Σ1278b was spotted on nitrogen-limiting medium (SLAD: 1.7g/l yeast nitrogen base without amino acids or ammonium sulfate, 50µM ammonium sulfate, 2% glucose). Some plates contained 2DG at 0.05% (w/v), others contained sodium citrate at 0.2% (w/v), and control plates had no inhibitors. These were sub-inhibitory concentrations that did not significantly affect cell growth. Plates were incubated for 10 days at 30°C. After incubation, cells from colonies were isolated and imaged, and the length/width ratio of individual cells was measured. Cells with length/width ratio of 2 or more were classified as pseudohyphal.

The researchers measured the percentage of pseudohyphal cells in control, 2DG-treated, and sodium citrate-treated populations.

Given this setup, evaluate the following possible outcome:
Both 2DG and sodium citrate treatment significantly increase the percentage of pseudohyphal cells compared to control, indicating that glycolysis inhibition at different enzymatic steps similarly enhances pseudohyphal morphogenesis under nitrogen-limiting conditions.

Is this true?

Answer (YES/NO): NO